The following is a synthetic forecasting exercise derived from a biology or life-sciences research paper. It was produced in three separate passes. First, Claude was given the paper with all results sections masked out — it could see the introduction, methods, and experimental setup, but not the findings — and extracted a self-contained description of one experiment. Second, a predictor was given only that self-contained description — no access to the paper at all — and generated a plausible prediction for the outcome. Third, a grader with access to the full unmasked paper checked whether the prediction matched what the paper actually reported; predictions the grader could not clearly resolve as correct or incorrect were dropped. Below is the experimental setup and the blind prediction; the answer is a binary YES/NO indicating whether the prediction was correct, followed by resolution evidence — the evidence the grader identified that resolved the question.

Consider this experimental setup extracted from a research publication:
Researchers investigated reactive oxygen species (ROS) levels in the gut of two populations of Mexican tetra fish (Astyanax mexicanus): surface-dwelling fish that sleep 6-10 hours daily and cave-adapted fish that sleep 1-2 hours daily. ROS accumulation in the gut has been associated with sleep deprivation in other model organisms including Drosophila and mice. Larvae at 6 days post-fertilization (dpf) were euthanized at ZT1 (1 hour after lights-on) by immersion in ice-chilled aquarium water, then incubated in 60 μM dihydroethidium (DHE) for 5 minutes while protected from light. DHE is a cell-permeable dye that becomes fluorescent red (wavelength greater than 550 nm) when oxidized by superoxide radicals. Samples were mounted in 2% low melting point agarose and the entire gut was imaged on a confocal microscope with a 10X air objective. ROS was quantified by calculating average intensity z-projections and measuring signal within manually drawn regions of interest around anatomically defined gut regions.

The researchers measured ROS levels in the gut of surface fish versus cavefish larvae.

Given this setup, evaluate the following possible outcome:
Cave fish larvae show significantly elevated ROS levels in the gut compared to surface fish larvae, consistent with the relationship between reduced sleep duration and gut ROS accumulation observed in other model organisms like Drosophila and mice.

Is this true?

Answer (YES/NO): YES